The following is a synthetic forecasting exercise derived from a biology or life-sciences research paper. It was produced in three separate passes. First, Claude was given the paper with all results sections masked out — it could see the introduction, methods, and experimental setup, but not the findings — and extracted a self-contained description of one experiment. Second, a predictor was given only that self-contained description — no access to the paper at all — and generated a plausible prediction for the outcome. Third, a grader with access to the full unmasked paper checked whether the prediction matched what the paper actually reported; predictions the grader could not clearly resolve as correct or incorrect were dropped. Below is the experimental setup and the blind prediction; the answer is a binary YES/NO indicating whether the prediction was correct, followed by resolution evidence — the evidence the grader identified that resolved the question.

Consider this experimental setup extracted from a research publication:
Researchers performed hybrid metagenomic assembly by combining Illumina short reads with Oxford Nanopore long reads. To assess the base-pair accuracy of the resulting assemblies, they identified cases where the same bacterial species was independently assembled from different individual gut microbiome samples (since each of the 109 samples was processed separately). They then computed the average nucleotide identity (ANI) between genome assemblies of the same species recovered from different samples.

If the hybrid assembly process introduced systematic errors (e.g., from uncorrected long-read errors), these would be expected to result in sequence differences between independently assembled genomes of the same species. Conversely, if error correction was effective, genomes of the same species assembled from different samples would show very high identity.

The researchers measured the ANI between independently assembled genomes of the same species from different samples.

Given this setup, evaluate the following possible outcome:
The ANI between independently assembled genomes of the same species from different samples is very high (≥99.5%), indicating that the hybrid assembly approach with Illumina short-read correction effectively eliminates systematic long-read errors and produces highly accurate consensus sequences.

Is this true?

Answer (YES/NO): YES